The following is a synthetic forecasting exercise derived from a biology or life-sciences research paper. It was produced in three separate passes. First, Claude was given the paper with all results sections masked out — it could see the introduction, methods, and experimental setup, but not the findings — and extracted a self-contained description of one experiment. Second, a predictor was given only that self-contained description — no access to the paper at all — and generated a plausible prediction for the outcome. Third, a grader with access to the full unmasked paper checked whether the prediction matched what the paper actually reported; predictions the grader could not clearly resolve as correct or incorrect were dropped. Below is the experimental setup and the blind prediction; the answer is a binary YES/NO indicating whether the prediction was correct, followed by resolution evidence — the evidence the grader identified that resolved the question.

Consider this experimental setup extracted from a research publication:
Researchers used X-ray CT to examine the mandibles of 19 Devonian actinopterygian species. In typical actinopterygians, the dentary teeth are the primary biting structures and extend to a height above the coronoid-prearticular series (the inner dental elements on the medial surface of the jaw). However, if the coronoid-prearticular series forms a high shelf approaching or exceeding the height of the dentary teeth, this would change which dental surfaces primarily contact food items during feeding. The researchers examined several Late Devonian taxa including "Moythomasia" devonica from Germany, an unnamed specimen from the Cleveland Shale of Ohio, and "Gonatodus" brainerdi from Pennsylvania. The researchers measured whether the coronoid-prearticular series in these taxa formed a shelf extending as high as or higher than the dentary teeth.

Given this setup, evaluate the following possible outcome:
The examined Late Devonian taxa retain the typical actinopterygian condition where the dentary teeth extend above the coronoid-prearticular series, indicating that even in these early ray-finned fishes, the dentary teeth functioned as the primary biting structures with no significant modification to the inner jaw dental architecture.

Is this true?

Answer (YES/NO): NO